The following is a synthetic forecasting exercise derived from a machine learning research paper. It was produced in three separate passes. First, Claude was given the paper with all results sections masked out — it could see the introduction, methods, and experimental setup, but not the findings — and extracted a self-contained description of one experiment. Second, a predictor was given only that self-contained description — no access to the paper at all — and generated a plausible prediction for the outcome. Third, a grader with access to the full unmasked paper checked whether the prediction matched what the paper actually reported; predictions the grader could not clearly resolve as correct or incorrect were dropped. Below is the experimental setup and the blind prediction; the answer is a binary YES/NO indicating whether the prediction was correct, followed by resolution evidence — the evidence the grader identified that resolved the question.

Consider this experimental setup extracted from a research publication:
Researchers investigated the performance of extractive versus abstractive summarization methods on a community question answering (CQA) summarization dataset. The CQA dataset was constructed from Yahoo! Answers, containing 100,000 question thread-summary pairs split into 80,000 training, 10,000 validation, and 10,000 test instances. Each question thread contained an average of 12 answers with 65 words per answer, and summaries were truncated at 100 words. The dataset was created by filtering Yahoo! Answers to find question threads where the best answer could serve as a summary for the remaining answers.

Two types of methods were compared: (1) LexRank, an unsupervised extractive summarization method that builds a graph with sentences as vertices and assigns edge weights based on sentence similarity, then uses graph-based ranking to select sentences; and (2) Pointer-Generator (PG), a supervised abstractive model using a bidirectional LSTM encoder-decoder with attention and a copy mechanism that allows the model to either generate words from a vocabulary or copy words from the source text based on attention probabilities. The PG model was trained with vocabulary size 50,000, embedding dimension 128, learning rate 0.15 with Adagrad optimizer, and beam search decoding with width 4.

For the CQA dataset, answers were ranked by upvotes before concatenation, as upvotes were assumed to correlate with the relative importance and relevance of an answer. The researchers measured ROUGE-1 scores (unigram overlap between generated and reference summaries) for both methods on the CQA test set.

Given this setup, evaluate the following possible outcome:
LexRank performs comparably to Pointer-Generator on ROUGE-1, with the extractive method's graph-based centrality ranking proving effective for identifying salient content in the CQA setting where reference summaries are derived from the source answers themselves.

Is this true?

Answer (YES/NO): NO